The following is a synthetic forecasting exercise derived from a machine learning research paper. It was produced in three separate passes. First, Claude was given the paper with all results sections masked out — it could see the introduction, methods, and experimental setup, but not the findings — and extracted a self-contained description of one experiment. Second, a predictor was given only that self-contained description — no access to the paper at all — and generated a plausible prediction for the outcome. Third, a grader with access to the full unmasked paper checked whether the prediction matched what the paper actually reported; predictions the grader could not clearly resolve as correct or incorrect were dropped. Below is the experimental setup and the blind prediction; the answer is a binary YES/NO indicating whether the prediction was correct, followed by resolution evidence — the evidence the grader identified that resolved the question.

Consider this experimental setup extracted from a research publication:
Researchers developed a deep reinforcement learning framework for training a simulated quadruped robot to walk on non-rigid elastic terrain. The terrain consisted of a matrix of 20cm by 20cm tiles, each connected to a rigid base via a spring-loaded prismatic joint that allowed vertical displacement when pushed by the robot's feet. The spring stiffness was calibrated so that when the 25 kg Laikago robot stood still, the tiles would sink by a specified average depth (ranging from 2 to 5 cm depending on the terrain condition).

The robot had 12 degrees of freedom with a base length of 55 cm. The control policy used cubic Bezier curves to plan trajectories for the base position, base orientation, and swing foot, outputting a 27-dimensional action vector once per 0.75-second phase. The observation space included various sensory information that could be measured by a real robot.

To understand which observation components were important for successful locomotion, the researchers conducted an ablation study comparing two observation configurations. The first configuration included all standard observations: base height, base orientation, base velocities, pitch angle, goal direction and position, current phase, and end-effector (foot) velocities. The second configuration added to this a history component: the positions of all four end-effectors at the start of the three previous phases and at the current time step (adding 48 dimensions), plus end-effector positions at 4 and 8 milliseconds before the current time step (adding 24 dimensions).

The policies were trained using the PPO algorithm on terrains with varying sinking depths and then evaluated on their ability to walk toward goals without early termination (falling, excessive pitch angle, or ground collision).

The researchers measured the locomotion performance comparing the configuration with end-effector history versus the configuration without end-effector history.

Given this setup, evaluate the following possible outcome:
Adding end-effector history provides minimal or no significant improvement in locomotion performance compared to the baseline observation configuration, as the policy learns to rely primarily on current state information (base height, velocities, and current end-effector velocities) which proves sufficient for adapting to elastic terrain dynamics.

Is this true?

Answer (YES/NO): NO